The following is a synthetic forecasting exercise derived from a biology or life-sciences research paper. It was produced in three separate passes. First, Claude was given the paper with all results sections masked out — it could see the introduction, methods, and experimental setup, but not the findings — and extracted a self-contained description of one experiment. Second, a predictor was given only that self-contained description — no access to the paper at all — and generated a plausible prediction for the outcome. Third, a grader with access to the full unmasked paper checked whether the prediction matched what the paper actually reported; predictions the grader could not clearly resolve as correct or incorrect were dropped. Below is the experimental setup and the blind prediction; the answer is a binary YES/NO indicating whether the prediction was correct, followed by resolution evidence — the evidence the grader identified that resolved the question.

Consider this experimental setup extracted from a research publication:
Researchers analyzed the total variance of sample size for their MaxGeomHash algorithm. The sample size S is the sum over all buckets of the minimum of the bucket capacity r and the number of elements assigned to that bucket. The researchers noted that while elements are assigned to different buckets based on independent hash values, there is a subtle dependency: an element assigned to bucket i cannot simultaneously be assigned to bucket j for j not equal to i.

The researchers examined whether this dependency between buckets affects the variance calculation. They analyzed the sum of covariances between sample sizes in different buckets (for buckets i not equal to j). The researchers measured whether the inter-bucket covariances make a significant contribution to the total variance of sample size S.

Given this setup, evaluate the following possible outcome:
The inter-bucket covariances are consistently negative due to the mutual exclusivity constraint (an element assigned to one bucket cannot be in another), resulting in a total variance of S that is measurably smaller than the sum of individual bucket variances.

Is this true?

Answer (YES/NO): NO